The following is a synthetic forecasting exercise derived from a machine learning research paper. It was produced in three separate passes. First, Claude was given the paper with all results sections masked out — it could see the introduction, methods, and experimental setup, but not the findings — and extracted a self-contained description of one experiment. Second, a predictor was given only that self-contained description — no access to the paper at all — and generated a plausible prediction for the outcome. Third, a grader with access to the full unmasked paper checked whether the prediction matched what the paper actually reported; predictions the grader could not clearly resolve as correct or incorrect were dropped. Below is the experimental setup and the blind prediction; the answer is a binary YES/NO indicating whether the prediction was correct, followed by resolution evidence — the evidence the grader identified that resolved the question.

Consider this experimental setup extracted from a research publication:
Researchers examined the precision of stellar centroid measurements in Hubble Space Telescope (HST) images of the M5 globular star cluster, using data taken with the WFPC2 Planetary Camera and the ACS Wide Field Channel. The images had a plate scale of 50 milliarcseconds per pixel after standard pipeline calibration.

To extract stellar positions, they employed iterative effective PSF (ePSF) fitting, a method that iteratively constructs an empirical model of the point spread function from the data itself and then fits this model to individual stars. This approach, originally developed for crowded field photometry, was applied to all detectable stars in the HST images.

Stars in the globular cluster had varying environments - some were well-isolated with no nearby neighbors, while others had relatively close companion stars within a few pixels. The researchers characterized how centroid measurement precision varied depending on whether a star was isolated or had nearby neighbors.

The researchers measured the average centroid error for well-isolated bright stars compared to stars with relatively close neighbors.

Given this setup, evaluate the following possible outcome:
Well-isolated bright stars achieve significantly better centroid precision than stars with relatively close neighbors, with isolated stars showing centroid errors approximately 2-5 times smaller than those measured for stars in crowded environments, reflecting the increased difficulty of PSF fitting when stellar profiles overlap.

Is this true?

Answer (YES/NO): YES